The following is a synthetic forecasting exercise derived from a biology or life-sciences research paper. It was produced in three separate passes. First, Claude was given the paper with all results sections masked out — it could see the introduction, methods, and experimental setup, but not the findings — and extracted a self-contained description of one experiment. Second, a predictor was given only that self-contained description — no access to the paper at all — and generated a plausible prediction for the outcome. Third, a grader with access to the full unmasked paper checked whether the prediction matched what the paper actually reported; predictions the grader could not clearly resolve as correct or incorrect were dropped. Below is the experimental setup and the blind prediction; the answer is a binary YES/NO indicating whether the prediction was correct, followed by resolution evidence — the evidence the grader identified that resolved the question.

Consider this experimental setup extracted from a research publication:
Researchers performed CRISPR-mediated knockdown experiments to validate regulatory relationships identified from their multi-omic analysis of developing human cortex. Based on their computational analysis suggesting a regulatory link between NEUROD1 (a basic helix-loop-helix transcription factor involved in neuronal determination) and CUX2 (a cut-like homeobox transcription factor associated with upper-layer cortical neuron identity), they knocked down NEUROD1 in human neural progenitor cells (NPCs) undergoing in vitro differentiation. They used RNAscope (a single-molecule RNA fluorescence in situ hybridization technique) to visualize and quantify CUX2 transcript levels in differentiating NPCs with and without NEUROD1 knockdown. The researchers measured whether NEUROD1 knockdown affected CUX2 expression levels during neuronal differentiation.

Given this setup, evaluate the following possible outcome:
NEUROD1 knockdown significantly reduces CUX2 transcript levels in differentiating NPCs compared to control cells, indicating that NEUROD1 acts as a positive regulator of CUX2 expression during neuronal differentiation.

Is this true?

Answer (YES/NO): YES